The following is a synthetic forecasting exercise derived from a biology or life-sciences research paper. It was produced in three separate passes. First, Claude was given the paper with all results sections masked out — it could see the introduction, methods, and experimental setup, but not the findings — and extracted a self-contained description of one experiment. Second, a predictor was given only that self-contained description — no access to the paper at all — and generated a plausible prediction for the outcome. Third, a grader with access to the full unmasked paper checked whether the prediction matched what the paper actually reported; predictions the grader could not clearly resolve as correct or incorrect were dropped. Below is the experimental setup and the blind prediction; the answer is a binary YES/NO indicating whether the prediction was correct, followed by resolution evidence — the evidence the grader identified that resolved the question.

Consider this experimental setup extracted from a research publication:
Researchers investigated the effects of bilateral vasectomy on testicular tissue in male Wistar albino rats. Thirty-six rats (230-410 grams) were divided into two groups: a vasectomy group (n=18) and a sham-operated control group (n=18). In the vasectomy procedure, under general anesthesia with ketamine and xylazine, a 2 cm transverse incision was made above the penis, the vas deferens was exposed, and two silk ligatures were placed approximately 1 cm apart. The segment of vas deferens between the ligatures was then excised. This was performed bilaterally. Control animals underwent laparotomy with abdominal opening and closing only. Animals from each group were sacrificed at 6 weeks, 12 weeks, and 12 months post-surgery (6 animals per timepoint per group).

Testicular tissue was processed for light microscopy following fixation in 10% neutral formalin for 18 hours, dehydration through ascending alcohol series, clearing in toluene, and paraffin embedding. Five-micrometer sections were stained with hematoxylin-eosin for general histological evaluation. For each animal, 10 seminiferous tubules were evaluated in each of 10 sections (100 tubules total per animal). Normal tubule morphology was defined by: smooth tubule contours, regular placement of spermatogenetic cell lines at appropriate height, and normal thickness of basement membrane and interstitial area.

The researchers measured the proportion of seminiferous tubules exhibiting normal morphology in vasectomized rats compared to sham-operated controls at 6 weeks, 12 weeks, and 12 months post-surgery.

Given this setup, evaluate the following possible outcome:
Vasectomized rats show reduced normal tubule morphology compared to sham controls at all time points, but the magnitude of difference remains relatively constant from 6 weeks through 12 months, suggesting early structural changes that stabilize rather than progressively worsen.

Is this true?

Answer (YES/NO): NO